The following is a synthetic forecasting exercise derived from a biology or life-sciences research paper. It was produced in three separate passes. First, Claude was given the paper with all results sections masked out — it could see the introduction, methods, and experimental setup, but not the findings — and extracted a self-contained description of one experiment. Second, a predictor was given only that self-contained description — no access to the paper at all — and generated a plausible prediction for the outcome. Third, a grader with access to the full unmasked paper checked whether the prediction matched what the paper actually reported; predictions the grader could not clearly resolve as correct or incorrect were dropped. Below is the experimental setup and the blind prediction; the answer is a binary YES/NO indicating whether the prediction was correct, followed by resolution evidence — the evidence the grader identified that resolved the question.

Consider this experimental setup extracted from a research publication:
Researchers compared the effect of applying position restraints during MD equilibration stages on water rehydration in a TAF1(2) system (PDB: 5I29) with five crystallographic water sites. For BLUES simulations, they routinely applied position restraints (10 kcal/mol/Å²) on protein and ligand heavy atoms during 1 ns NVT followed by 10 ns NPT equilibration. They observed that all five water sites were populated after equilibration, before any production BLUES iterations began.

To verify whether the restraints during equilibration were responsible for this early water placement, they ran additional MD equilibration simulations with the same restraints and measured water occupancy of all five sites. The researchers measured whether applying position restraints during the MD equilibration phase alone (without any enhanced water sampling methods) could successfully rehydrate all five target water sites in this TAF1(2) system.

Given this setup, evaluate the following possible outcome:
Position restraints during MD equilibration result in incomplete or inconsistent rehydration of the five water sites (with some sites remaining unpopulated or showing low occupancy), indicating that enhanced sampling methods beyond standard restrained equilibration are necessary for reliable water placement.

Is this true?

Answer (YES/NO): NO